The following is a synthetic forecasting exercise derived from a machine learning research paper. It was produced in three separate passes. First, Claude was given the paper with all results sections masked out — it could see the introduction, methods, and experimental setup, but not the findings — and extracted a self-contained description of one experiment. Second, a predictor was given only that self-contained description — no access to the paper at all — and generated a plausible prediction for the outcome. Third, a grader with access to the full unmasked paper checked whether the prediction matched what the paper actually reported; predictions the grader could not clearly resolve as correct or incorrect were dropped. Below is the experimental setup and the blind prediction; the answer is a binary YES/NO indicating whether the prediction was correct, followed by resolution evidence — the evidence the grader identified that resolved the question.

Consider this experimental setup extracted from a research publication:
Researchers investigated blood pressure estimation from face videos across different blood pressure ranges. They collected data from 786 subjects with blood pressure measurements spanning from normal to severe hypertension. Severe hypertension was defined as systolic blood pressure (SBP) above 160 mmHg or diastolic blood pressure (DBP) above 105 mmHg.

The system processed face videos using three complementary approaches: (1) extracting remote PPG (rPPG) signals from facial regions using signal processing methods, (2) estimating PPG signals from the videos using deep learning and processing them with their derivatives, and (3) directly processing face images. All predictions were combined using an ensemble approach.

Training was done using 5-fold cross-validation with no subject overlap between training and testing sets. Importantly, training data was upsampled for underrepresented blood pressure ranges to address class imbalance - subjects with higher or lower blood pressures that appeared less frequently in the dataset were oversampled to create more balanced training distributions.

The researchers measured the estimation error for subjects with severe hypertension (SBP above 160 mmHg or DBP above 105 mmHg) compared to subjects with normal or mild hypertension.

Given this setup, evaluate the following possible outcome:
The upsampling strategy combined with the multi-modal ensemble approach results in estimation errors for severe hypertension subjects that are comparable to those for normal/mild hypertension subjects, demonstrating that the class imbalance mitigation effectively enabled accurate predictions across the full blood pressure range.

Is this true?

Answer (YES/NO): NO